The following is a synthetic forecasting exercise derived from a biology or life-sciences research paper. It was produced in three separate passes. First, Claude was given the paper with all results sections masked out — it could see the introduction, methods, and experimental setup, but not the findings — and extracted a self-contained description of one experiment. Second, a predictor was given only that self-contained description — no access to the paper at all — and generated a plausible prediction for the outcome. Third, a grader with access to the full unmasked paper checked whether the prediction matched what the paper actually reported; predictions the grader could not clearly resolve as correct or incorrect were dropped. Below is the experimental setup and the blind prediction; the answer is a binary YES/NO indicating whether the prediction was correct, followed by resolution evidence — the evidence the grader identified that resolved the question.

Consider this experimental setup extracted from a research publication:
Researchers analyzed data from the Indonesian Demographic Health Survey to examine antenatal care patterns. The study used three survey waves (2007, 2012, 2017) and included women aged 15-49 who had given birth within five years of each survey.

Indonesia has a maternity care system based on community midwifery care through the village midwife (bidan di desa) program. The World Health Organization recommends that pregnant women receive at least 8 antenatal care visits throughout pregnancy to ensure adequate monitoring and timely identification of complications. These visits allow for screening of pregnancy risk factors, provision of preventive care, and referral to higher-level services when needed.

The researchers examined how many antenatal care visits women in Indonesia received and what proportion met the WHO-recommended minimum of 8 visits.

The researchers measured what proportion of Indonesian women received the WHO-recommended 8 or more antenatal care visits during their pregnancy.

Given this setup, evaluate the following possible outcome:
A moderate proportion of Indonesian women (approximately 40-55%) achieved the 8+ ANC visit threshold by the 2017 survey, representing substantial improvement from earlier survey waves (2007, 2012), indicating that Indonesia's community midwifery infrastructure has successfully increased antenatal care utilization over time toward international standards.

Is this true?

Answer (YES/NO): NO